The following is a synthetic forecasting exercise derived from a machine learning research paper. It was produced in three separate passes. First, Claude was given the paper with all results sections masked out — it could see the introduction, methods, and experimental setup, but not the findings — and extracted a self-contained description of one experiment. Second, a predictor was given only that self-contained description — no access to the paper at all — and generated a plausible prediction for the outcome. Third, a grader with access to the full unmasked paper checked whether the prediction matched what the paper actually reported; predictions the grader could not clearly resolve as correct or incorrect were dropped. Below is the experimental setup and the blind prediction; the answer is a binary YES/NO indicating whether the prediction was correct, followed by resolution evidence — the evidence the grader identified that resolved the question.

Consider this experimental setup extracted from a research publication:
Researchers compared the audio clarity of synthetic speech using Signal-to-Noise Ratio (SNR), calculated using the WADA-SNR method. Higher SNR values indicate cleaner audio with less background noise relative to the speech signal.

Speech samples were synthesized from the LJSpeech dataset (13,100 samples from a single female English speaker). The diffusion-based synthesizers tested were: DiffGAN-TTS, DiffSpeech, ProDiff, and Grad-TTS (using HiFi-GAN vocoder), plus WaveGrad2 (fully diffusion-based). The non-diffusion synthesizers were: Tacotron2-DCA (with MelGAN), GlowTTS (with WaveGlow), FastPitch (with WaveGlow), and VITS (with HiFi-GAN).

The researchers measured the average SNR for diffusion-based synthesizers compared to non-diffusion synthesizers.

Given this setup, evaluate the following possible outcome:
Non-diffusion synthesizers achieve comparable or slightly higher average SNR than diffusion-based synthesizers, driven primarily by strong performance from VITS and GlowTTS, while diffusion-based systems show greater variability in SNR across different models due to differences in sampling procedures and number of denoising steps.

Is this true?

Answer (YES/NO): NO